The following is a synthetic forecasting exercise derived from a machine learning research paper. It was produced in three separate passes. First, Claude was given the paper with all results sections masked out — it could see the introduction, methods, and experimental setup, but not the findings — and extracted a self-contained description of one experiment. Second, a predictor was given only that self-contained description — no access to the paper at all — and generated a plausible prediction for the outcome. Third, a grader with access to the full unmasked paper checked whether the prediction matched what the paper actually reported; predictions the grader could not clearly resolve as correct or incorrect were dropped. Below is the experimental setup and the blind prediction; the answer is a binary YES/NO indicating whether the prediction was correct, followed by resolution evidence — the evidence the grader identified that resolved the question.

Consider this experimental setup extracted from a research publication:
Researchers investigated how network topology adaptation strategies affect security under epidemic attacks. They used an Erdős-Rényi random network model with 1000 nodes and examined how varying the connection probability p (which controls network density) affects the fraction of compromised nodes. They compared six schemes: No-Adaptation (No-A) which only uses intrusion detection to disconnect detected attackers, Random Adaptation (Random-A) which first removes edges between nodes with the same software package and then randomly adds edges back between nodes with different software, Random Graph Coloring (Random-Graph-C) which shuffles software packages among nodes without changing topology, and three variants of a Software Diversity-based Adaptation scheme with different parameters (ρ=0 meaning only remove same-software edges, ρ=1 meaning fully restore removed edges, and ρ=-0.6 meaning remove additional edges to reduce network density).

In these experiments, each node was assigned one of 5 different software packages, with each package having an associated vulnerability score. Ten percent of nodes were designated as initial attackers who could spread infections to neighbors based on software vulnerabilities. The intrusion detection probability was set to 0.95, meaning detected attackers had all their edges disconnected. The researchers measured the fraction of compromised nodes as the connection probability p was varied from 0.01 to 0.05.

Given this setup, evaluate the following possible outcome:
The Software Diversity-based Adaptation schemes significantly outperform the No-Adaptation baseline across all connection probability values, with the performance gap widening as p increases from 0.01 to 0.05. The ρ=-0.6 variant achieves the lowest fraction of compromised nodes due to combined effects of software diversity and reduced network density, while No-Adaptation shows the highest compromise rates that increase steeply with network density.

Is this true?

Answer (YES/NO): NO